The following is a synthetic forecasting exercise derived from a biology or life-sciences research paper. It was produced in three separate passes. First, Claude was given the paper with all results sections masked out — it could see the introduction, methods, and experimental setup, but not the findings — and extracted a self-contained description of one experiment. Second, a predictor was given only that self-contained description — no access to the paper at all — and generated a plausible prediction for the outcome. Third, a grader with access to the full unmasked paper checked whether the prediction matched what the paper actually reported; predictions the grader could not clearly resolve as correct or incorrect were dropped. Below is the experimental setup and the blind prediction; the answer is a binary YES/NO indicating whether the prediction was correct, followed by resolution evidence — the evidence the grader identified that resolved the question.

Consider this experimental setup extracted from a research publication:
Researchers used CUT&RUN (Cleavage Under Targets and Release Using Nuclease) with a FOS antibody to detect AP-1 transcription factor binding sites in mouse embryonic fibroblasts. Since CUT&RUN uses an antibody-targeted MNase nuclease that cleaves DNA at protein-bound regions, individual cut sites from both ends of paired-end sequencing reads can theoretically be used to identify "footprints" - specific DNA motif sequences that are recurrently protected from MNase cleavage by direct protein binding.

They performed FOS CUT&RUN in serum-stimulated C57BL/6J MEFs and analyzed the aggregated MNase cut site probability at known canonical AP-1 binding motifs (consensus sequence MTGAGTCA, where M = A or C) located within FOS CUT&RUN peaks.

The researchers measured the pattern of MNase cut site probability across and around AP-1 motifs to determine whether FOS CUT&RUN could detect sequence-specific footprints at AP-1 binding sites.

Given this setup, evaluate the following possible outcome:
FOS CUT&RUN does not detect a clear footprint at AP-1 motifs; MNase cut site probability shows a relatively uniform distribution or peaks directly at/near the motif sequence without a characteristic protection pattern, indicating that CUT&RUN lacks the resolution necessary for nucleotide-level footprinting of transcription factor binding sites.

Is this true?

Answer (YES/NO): NO